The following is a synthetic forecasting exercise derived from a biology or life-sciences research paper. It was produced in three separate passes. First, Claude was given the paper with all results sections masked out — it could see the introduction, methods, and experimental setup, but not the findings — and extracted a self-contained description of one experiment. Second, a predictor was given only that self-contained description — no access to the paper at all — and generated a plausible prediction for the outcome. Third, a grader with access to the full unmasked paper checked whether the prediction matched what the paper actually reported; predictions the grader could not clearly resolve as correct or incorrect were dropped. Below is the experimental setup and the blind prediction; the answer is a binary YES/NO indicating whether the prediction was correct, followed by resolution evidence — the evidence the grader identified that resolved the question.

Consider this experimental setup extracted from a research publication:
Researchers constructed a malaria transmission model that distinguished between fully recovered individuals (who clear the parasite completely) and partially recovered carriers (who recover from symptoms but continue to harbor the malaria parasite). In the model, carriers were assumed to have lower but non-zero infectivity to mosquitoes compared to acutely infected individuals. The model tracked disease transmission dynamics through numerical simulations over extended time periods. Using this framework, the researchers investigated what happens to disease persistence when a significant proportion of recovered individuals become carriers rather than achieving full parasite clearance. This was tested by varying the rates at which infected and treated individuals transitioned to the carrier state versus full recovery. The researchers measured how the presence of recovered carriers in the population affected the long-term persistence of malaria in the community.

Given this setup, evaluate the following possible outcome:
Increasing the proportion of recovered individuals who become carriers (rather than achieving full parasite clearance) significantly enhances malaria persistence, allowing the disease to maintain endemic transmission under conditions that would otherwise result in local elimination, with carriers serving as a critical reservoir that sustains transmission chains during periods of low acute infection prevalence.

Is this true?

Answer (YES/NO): YES